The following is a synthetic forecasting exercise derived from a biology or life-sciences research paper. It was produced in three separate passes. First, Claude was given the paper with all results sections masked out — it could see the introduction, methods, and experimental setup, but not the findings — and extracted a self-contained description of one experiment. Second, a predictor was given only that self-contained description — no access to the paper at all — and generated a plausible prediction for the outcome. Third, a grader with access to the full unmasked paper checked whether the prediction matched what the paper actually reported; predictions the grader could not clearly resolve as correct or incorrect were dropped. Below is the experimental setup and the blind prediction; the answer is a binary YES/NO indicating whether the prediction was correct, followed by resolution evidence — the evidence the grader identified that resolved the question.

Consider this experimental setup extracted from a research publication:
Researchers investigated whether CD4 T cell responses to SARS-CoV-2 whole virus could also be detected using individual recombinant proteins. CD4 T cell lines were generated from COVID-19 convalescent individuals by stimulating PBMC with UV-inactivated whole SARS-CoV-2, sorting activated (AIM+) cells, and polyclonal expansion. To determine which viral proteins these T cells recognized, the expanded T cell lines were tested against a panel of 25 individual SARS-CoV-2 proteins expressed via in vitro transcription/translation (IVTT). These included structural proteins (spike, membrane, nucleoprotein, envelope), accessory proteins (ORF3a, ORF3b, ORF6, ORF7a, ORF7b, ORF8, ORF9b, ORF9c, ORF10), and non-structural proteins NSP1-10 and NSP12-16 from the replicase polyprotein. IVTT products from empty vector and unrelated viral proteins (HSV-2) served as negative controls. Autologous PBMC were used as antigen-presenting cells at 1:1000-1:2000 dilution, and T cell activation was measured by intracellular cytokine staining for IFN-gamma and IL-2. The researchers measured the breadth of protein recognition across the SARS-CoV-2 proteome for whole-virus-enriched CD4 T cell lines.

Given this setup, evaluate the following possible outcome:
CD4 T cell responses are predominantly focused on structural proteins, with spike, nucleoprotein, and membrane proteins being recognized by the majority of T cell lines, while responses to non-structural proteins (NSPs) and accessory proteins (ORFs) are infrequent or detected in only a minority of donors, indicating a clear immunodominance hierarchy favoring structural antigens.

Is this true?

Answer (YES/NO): NO